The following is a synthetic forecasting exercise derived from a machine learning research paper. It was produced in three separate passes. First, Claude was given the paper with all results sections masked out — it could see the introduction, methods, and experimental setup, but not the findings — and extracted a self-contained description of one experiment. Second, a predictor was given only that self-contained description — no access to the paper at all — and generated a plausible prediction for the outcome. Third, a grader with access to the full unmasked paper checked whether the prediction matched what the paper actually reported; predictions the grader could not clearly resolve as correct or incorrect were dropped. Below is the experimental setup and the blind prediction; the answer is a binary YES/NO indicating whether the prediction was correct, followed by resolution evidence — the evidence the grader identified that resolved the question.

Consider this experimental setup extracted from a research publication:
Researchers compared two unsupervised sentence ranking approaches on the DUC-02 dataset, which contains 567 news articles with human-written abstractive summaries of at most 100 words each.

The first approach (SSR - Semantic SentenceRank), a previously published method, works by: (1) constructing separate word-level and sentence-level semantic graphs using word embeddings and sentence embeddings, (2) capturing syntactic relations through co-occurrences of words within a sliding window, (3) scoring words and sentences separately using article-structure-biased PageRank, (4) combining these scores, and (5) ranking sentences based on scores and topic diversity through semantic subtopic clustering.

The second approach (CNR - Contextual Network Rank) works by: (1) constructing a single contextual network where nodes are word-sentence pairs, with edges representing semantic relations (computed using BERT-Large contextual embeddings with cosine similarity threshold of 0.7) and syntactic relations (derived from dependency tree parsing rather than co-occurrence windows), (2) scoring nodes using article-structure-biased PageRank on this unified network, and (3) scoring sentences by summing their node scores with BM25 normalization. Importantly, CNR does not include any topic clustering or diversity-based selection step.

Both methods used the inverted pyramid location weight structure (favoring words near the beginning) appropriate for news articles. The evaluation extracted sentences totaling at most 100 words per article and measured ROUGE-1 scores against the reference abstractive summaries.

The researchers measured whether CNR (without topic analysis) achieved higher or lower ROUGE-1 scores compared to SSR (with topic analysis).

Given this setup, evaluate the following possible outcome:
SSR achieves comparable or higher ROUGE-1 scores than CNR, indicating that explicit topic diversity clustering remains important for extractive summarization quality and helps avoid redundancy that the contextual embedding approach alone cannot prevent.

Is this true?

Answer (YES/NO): YES